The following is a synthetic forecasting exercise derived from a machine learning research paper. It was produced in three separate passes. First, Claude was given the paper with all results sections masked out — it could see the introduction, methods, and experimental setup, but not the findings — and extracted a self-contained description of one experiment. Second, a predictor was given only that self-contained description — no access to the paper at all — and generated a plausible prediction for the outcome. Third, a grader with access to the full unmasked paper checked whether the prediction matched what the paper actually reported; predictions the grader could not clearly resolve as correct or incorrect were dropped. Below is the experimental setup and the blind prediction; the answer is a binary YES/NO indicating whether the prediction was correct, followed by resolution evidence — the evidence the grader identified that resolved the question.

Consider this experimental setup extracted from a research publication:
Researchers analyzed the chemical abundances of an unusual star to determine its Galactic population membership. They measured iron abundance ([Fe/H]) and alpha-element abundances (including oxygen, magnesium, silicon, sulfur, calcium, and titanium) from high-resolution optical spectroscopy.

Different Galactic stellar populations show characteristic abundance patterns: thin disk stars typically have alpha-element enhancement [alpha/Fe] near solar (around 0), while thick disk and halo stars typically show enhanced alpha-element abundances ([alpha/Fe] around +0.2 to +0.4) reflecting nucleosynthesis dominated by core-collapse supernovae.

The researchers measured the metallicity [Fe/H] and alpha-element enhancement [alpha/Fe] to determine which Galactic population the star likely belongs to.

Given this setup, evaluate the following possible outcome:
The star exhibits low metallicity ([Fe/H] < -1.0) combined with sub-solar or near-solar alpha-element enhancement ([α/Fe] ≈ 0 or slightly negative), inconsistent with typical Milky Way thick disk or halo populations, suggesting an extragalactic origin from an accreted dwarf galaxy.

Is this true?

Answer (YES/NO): NO